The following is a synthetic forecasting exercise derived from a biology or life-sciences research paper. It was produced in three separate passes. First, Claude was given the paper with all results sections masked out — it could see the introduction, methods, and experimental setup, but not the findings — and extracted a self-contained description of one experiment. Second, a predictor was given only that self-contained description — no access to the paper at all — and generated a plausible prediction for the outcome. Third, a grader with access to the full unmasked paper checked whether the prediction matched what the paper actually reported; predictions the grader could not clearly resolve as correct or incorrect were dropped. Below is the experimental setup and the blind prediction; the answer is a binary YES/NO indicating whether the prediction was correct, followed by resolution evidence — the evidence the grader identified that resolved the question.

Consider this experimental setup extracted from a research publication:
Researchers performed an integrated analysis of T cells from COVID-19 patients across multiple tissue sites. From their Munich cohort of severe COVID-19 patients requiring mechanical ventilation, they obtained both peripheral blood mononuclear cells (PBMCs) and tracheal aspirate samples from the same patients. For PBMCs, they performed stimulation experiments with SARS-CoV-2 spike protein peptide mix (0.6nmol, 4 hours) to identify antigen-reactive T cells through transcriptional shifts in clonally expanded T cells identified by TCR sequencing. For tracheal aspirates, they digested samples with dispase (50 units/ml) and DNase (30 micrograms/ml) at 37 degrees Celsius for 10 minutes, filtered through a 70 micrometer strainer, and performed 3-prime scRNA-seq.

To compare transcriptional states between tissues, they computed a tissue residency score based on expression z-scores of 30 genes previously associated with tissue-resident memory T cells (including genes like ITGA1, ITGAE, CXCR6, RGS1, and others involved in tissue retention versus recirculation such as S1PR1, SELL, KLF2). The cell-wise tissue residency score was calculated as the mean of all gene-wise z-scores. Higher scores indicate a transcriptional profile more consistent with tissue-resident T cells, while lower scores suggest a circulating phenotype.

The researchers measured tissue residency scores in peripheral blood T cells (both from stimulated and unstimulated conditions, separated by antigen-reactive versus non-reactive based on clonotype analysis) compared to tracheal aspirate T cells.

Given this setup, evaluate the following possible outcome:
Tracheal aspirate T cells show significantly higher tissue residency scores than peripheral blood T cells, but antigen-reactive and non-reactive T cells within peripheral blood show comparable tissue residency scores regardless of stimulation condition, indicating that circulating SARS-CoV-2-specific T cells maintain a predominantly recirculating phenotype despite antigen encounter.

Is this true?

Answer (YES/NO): NO